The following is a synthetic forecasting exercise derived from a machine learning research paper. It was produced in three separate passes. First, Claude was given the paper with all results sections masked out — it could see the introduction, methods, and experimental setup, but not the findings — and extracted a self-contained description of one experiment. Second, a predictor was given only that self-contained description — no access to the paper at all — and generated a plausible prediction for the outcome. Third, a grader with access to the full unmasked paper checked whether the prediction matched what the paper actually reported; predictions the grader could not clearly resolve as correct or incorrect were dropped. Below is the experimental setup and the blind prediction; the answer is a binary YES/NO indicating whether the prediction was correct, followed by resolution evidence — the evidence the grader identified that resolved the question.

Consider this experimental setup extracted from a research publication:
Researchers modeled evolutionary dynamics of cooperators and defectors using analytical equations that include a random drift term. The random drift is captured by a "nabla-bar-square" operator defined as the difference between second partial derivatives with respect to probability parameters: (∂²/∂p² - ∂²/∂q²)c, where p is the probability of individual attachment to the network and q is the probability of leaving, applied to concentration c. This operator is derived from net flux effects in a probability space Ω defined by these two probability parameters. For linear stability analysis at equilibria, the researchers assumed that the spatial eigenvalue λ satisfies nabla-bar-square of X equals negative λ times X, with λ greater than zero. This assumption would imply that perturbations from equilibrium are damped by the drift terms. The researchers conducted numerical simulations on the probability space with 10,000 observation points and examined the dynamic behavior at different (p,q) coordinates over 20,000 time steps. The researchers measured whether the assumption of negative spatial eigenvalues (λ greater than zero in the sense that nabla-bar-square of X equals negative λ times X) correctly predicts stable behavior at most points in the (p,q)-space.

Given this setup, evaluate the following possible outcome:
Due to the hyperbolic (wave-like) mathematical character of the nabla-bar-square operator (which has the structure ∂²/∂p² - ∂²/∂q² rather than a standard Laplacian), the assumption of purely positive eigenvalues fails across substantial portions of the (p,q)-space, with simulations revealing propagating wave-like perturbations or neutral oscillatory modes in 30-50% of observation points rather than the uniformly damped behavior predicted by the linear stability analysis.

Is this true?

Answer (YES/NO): NO